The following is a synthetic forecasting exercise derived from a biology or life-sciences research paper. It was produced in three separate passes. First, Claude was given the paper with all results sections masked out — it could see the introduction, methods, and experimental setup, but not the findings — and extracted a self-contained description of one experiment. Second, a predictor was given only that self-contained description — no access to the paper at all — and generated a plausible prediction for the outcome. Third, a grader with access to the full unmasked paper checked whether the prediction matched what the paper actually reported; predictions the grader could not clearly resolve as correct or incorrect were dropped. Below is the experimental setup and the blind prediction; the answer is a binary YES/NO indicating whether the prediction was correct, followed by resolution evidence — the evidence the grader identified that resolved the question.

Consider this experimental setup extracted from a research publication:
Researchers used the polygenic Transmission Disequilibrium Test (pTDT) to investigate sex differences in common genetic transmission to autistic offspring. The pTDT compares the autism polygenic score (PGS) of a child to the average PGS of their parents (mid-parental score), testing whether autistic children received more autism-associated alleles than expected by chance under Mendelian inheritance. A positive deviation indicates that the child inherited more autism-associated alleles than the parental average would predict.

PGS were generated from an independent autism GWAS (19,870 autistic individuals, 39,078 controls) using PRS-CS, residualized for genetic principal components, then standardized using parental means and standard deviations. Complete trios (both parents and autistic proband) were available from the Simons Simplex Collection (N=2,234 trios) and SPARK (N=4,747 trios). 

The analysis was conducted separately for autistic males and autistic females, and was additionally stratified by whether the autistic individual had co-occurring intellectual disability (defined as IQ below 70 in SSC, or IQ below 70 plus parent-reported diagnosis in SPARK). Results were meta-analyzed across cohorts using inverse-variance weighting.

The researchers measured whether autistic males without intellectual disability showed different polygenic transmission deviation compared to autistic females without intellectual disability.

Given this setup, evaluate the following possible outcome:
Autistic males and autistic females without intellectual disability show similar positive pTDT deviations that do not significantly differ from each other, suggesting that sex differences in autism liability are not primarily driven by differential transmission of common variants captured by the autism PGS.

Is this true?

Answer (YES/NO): NO